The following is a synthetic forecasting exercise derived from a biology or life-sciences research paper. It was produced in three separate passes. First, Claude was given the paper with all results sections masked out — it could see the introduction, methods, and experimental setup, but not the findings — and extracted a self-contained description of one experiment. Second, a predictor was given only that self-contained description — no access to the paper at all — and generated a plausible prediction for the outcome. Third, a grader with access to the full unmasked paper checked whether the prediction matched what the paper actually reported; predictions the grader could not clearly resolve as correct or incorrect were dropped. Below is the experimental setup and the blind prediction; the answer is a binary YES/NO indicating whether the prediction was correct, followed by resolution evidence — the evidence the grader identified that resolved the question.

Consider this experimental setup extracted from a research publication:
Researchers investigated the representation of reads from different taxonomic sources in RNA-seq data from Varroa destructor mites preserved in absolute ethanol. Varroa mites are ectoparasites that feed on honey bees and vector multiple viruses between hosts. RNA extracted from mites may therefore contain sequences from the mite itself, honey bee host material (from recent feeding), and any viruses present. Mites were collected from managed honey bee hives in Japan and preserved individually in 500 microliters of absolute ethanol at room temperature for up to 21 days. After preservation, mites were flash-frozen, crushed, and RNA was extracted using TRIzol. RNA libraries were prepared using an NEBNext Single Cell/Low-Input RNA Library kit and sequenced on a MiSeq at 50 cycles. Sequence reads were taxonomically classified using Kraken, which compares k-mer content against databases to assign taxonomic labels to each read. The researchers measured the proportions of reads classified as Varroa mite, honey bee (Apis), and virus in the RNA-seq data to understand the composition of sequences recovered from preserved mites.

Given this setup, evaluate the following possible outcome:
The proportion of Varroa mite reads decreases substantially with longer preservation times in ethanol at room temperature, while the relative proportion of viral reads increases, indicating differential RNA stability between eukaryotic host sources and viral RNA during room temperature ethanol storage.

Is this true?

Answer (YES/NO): NO